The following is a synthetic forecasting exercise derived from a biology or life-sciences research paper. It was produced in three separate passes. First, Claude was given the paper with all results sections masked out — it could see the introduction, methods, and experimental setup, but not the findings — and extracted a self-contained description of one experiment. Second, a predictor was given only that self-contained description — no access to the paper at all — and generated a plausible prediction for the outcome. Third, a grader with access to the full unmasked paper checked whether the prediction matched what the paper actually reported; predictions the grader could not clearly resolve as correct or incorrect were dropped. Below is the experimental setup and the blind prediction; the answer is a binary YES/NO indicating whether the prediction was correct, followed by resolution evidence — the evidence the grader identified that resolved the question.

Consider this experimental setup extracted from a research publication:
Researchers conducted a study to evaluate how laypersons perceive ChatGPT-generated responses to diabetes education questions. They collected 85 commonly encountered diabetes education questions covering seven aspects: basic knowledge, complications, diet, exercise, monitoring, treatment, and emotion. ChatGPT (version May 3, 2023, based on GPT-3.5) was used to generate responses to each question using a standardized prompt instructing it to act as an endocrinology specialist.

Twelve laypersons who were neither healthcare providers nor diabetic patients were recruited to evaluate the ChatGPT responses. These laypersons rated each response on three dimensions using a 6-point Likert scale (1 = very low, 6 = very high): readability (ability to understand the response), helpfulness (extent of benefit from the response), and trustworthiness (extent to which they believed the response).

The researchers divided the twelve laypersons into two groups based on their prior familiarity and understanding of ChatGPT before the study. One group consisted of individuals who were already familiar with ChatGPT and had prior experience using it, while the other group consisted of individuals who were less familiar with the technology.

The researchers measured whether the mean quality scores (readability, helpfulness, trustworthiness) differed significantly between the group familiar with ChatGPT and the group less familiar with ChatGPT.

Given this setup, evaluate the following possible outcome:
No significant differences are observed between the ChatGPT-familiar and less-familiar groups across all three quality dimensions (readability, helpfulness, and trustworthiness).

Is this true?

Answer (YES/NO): NO